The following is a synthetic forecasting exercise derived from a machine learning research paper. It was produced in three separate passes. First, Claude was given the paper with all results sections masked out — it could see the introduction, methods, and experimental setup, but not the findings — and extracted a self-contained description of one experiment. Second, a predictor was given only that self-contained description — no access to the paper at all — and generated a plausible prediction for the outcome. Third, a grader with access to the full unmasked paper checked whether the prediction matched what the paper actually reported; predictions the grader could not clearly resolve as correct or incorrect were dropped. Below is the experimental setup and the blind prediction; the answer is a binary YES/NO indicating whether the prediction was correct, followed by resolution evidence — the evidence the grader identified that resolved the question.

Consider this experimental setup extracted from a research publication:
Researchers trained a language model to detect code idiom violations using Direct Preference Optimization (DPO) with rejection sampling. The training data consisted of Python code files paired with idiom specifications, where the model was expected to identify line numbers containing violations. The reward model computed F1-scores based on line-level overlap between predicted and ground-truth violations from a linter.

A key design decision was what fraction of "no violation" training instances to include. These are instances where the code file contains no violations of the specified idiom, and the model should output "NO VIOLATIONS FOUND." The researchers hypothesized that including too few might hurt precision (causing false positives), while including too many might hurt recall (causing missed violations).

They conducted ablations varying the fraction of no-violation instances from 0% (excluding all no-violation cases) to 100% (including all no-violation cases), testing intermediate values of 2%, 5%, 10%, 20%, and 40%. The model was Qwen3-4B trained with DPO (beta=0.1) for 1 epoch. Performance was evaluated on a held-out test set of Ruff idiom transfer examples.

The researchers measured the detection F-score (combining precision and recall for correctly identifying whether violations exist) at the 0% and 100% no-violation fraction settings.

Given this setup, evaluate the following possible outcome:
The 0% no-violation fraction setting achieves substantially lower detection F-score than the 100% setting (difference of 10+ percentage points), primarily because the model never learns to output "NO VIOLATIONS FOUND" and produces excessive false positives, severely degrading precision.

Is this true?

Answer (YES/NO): NO